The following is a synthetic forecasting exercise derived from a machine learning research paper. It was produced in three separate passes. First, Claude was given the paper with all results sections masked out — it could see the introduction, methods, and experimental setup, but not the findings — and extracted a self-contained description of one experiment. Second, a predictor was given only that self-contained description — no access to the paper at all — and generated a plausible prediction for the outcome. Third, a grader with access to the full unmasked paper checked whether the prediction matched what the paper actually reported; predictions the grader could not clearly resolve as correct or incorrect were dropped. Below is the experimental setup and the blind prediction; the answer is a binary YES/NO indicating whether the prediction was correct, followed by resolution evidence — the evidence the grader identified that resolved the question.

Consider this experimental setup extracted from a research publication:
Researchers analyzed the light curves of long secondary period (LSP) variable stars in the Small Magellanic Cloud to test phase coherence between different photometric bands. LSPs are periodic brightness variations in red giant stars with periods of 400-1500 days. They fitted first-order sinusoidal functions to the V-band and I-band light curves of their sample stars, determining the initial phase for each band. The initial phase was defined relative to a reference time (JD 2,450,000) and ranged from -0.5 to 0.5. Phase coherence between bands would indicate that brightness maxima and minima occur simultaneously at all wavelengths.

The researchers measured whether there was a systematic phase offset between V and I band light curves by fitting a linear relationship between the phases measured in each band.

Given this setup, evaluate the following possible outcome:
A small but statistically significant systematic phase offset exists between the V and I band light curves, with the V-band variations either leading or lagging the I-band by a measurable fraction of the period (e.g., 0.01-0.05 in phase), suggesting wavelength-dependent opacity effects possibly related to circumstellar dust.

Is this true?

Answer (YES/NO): NO